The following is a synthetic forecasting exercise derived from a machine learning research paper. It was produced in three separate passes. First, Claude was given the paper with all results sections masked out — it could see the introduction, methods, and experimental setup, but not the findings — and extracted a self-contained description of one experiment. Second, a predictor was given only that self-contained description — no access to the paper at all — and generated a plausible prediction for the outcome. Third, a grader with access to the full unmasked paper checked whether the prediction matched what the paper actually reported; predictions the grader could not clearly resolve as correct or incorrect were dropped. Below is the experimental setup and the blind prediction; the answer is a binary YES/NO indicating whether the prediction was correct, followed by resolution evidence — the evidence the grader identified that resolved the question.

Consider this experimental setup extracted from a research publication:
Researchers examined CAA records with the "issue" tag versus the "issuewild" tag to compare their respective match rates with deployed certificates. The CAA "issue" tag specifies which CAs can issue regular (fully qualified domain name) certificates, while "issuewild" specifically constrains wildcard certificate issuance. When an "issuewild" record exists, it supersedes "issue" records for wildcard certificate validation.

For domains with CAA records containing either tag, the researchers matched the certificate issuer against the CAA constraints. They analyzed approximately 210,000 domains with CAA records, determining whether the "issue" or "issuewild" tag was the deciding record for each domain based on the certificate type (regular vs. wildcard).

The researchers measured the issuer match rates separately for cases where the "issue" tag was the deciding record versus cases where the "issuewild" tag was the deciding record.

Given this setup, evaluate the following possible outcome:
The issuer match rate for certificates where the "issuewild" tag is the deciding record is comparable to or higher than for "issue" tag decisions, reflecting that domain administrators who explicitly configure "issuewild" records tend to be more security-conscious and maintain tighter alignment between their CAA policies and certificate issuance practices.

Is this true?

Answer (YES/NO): YES